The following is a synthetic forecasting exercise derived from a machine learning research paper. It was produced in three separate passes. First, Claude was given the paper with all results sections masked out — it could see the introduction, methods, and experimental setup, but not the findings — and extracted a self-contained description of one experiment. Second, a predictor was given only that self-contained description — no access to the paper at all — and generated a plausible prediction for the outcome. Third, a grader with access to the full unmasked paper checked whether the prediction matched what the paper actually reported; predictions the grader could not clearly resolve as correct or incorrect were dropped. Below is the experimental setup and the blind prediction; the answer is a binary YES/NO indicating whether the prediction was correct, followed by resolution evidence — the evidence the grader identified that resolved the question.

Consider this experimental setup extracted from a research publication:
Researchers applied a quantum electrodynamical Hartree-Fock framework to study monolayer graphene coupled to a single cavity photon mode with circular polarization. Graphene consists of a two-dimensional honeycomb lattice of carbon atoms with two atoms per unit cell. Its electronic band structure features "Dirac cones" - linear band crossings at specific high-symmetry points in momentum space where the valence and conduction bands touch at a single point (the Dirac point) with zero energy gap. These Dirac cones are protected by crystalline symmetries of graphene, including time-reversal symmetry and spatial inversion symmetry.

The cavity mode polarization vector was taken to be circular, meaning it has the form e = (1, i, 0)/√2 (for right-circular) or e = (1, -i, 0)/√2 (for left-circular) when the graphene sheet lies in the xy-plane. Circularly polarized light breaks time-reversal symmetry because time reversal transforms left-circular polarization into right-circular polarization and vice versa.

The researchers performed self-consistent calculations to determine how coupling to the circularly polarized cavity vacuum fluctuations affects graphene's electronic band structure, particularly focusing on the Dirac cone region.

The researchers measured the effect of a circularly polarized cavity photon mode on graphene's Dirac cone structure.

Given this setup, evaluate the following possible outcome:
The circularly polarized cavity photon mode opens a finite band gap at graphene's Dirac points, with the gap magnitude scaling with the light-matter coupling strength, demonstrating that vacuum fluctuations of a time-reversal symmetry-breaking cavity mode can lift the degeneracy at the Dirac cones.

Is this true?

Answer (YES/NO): YES